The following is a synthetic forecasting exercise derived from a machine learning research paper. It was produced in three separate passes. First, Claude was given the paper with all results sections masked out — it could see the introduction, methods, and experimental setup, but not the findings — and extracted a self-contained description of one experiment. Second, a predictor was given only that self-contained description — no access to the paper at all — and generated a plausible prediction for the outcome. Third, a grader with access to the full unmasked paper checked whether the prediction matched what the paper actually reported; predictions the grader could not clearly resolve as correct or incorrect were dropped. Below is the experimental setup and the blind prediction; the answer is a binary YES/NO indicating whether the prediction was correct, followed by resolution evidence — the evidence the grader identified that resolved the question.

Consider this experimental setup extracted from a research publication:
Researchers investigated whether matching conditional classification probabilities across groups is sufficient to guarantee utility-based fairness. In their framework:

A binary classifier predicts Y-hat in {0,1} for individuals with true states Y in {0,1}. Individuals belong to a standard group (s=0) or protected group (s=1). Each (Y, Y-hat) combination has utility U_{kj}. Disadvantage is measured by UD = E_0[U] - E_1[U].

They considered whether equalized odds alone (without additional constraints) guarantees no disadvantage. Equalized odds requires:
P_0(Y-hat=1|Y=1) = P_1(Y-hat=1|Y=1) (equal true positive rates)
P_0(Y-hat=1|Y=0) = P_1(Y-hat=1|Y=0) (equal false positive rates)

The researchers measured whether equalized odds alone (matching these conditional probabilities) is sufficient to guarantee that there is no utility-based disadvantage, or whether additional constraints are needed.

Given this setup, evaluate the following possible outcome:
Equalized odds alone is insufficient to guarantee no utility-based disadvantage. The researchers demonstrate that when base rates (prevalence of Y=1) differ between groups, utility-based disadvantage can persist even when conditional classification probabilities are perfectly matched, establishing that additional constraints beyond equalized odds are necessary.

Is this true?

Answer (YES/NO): YES